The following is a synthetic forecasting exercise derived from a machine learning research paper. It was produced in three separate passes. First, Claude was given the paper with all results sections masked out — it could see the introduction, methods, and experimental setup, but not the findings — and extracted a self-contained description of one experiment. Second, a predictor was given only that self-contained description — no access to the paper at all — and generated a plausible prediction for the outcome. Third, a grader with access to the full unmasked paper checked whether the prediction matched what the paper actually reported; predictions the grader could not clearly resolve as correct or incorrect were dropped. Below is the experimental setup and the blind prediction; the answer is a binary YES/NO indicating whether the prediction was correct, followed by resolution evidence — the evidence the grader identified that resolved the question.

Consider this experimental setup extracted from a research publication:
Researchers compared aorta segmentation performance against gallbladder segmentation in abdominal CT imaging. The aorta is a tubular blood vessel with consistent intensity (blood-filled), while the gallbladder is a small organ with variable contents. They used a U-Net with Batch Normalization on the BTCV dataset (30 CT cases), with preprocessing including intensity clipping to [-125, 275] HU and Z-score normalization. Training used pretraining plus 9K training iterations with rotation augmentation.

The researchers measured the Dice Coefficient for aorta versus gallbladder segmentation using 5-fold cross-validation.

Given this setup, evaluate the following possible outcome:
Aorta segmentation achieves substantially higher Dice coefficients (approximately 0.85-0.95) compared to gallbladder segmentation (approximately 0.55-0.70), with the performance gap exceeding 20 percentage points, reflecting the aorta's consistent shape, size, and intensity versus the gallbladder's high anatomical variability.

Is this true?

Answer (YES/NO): NO